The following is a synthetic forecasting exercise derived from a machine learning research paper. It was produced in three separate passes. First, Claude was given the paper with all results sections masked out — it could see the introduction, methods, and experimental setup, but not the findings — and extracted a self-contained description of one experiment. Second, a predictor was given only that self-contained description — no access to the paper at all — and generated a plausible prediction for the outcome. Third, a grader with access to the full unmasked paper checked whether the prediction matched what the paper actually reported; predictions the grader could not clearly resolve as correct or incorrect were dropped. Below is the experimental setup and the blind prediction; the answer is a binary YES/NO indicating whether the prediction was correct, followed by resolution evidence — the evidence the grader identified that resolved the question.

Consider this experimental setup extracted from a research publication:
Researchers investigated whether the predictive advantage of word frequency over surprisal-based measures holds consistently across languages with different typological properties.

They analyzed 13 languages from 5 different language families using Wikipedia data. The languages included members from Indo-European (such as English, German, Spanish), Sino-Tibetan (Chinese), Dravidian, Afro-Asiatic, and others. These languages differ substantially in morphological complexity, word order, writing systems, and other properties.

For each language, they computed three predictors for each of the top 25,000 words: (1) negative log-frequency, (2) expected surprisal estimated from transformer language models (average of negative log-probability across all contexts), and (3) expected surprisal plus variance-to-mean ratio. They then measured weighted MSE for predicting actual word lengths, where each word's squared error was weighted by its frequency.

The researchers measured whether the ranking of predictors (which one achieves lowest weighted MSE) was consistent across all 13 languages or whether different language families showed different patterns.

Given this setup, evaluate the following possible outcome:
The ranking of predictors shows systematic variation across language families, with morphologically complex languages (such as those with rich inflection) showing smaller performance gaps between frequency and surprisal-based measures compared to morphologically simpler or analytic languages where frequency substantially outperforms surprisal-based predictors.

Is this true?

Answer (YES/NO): NO